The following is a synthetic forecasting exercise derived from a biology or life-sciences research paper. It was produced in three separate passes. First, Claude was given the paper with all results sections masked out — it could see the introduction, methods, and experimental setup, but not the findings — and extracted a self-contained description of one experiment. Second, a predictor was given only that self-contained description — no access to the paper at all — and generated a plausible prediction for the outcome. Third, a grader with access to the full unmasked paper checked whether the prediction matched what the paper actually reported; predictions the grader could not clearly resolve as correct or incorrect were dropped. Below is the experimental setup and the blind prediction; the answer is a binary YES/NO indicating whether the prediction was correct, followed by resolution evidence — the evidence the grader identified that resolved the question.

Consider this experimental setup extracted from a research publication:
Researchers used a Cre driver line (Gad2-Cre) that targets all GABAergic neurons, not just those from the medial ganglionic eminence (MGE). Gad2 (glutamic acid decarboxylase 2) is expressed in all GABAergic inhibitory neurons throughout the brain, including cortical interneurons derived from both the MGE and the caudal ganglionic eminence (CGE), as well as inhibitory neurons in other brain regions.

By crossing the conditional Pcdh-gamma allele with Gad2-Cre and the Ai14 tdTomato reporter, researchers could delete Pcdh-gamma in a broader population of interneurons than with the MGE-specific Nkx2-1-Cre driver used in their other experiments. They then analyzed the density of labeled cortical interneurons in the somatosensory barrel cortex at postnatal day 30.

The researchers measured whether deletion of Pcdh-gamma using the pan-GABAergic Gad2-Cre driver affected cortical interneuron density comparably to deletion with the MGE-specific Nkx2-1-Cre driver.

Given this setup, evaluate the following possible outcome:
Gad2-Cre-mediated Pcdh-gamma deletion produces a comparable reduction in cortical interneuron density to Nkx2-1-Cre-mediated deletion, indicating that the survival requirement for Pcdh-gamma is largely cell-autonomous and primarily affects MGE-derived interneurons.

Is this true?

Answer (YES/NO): NO